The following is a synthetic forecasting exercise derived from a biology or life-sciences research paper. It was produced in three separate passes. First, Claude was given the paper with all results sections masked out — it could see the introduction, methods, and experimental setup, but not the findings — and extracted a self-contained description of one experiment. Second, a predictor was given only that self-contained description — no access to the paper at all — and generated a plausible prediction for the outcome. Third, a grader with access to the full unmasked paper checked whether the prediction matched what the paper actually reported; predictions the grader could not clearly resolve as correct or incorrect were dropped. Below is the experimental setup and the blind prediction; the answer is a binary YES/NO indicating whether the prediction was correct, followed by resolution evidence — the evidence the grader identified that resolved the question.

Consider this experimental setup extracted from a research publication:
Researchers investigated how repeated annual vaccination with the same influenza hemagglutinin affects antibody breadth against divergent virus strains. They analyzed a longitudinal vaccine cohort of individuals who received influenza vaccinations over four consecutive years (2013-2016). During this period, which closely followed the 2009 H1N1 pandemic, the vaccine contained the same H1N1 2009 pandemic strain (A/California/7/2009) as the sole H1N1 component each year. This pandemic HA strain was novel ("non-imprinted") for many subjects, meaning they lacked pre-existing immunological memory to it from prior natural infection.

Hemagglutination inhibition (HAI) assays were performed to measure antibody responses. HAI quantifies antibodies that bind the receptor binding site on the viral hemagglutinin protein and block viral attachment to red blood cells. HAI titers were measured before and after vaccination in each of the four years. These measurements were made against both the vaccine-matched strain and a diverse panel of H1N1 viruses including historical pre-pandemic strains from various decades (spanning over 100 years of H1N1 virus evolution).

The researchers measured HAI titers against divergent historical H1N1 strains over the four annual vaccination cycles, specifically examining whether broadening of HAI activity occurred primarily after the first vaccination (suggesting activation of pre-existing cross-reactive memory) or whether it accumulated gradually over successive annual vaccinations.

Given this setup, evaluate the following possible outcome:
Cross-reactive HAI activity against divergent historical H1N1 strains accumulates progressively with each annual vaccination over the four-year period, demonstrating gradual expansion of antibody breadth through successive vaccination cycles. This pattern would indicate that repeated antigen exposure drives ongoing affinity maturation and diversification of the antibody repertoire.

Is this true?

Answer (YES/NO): YES